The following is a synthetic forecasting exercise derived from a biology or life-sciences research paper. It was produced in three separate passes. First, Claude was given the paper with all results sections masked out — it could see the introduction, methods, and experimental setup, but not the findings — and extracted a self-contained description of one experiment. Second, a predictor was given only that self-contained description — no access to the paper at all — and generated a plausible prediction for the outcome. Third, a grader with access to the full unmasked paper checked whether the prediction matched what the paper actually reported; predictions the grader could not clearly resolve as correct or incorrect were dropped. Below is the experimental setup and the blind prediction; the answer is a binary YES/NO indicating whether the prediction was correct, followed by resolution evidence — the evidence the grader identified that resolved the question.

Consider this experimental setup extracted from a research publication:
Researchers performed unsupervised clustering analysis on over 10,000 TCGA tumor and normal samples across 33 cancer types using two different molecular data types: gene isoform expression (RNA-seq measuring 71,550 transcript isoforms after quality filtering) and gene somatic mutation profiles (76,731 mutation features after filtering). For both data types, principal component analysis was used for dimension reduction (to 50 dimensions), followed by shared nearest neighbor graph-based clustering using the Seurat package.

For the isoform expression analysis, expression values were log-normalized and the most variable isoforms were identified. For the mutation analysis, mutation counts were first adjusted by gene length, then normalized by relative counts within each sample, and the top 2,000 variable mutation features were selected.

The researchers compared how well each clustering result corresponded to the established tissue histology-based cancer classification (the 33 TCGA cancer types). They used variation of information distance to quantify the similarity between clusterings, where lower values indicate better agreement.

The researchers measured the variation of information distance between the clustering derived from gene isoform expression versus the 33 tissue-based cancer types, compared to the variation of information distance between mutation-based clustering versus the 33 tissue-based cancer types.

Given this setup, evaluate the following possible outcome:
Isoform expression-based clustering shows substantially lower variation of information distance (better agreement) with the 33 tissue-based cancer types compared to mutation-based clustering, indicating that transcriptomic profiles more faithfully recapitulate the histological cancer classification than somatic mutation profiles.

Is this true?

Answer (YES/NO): YES